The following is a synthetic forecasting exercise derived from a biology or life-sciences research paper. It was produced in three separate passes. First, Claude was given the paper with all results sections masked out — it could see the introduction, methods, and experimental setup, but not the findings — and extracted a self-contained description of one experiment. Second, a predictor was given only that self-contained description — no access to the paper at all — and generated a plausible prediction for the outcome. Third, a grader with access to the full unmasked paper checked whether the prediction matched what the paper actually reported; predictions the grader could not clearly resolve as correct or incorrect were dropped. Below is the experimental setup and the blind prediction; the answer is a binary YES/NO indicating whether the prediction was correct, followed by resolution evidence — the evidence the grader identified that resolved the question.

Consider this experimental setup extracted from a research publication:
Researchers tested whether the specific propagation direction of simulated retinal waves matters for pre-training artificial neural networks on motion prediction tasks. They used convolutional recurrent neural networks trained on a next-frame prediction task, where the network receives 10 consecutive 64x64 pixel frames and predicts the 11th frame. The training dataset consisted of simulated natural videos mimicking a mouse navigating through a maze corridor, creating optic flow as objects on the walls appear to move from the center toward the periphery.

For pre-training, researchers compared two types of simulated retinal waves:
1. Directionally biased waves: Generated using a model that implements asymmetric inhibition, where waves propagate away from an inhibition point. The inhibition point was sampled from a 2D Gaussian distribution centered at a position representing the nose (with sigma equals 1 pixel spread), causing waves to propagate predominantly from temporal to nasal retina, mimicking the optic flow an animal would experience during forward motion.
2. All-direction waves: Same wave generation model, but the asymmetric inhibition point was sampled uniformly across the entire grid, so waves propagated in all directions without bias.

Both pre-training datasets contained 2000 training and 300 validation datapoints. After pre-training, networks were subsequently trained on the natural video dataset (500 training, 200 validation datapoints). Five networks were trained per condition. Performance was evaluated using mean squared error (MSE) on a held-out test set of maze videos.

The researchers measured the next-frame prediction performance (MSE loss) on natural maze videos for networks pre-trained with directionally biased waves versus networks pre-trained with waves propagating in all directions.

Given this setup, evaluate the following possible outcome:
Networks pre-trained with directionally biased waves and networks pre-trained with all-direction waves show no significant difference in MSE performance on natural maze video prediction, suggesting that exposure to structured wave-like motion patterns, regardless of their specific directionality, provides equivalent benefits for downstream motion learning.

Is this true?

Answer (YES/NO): NO